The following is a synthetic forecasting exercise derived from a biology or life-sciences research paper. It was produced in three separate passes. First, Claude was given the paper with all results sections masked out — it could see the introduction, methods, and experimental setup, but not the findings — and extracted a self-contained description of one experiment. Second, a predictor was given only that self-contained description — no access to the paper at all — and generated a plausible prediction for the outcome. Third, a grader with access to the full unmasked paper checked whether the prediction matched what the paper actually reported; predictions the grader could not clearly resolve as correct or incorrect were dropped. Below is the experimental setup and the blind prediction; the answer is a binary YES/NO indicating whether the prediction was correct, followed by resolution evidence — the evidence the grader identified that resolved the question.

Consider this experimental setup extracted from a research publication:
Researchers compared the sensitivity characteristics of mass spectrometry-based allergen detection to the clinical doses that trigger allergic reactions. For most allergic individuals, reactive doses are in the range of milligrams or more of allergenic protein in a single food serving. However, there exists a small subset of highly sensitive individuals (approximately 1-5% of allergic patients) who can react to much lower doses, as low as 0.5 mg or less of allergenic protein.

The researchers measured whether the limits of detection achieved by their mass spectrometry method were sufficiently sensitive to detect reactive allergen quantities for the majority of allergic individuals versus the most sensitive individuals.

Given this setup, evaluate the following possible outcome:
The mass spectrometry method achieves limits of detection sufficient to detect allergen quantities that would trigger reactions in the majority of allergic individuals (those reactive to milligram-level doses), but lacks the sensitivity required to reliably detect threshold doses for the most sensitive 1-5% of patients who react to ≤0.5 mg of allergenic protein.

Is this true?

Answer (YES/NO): YES